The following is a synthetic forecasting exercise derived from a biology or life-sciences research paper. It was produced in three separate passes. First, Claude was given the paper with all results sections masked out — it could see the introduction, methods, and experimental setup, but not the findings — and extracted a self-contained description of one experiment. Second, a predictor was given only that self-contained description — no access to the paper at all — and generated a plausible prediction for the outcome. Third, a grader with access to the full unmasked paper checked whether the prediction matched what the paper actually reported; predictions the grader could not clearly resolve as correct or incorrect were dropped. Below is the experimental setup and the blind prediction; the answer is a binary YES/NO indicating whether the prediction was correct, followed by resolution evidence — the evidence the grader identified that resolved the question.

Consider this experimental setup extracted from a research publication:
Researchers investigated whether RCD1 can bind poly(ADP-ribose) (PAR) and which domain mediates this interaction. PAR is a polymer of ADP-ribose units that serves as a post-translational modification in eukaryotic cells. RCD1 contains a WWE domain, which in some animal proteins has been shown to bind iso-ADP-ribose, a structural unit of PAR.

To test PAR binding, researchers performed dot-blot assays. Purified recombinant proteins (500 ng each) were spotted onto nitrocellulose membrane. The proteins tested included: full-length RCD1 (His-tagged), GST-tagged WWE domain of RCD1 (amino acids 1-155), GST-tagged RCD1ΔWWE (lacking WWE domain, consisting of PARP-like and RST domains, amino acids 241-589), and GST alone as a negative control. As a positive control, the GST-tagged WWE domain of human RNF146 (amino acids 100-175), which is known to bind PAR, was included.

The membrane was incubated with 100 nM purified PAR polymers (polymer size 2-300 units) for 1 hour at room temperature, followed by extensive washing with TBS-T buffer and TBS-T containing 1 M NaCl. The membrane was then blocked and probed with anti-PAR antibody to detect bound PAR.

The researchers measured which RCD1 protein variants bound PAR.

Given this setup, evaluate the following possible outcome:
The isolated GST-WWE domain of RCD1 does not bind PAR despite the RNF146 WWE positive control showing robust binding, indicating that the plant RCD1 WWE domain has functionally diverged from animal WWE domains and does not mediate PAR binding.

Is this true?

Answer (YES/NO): NO